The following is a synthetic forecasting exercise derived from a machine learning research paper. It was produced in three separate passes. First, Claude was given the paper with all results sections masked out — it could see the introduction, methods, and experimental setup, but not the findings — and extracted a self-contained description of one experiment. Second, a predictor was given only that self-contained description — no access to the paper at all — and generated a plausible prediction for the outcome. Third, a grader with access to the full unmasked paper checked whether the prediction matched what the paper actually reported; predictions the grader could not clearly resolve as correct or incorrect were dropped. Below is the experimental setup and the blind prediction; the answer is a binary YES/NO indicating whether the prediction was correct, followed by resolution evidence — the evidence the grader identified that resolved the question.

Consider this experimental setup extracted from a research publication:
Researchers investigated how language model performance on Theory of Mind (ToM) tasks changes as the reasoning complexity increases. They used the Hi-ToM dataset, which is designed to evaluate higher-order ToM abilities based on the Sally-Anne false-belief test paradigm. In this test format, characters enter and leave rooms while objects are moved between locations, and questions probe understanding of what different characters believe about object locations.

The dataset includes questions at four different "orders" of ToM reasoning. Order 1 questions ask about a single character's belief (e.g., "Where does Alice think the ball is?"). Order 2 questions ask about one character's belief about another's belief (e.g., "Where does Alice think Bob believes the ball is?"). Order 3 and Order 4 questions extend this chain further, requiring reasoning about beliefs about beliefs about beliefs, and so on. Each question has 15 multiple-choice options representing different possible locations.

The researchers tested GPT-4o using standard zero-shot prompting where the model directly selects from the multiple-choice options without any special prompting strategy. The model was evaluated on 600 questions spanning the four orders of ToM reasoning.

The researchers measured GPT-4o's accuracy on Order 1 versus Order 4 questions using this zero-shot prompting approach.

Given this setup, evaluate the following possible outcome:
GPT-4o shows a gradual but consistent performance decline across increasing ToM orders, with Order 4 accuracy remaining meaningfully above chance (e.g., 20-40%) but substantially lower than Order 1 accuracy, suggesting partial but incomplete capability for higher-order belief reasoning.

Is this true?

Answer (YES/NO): YES